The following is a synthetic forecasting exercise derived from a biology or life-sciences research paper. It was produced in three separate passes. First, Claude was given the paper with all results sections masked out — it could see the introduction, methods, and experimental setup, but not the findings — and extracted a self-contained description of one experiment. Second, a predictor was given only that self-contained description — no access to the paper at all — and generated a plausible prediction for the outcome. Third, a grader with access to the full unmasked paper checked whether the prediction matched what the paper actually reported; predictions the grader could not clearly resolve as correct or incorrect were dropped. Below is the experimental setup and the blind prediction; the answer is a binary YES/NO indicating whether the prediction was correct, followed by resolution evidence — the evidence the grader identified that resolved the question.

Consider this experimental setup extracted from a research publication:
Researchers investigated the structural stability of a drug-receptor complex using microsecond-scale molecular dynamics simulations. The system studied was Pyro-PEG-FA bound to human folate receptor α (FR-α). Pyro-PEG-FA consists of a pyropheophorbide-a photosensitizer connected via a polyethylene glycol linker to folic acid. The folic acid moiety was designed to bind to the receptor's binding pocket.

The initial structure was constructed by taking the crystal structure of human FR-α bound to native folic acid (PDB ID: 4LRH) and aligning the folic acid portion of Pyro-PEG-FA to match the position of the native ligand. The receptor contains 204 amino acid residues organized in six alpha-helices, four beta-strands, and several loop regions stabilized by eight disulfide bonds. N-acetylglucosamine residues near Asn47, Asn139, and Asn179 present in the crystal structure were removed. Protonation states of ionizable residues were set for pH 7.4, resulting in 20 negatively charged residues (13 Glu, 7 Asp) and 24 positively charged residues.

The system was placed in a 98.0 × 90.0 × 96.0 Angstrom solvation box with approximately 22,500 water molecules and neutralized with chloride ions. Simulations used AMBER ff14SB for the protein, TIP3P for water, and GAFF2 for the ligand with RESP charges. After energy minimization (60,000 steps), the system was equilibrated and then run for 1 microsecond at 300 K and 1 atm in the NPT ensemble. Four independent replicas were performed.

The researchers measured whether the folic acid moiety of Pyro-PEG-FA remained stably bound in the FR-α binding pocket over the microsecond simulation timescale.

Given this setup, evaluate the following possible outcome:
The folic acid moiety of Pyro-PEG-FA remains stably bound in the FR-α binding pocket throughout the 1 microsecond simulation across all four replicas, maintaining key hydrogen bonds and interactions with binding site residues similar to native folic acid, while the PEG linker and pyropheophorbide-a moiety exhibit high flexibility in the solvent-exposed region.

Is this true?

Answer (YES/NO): NO